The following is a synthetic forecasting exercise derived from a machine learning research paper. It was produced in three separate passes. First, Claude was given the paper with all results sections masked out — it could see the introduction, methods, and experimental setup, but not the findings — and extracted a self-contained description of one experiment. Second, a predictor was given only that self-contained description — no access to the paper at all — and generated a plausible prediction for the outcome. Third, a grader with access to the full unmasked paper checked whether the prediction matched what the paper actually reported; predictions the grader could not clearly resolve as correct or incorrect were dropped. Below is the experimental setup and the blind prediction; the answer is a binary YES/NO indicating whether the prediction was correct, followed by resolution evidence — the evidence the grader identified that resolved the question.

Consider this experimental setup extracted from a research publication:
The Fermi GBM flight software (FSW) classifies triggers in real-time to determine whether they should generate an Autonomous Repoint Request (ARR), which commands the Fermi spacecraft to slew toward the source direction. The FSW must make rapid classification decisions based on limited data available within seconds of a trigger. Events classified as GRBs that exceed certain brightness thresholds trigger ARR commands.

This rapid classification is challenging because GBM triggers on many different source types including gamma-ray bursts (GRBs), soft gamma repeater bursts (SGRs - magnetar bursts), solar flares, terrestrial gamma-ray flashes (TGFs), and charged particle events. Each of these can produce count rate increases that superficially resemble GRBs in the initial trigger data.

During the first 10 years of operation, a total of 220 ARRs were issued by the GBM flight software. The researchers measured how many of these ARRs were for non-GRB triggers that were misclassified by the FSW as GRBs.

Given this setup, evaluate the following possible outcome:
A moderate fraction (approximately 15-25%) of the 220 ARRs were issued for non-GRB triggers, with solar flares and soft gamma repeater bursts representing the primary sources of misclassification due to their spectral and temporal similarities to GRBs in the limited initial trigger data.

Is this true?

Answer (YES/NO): NO